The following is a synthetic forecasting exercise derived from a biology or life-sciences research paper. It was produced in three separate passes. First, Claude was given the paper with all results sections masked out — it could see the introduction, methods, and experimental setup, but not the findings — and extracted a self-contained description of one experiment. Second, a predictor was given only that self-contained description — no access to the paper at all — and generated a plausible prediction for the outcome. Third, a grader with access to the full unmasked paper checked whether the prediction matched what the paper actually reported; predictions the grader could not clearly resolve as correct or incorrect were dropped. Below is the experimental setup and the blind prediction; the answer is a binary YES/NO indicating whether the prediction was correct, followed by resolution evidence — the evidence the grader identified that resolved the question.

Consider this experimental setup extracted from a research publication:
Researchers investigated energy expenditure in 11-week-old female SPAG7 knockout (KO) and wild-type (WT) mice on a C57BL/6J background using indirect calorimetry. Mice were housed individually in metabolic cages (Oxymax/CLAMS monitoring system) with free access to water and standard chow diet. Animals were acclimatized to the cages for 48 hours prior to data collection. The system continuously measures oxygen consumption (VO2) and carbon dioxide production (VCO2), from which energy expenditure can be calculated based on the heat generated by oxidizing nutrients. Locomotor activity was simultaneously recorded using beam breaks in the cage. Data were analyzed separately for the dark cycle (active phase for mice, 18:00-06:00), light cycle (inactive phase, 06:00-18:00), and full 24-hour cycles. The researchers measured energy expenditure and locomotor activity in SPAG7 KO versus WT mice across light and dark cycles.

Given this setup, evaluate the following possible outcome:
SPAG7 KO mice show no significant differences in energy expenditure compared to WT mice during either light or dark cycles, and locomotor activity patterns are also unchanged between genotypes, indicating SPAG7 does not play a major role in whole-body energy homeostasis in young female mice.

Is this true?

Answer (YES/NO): NO